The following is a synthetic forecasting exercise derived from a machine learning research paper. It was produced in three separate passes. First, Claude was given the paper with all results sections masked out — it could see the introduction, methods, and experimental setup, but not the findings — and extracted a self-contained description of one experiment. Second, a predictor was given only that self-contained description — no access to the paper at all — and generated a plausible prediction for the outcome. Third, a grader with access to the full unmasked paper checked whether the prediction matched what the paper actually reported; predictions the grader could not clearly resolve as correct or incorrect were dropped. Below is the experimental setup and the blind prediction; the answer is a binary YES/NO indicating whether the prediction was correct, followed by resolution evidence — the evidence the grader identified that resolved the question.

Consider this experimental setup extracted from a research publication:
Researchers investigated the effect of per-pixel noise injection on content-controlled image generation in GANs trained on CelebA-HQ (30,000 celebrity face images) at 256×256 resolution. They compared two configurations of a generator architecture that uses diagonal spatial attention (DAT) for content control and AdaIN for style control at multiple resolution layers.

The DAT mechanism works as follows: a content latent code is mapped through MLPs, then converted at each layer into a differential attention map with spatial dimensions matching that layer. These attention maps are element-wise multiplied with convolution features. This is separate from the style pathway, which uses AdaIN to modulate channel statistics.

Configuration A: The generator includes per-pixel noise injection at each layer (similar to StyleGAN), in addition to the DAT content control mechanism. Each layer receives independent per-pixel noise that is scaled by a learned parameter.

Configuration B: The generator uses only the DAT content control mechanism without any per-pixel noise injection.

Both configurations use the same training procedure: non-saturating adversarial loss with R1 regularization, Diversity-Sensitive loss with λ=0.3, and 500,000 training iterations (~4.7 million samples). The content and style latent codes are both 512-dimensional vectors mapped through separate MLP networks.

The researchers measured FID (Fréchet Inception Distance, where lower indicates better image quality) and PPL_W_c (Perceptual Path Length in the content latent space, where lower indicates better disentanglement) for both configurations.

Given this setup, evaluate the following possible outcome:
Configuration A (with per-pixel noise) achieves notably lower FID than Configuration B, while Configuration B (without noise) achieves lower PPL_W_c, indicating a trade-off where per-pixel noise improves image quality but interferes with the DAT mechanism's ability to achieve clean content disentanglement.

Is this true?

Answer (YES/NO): NO